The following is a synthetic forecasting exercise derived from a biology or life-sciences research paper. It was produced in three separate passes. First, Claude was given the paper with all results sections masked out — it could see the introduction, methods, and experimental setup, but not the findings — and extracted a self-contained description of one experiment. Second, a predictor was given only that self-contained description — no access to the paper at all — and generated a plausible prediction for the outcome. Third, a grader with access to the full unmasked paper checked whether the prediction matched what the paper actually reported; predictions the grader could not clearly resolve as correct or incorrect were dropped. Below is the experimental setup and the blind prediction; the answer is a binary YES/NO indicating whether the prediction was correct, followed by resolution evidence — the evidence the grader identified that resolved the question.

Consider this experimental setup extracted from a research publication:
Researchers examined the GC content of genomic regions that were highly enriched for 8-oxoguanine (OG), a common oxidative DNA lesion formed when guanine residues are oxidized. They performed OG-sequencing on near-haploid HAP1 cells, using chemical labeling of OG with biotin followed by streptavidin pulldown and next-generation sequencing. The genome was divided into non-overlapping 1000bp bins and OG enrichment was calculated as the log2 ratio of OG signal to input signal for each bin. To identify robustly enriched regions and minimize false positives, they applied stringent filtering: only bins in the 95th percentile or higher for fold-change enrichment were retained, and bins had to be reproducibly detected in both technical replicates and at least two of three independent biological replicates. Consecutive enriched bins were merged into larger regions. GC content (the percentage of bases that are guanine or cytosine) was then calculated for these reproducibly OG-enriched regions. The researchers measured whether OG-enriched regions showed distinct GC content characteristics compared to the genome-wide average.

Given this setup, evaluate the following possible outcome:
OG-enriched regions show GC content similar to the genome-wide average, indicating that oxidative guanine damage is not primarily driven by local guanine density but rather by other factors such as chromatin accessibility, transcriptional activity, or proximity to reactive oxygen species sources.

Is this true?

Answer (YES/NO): NO